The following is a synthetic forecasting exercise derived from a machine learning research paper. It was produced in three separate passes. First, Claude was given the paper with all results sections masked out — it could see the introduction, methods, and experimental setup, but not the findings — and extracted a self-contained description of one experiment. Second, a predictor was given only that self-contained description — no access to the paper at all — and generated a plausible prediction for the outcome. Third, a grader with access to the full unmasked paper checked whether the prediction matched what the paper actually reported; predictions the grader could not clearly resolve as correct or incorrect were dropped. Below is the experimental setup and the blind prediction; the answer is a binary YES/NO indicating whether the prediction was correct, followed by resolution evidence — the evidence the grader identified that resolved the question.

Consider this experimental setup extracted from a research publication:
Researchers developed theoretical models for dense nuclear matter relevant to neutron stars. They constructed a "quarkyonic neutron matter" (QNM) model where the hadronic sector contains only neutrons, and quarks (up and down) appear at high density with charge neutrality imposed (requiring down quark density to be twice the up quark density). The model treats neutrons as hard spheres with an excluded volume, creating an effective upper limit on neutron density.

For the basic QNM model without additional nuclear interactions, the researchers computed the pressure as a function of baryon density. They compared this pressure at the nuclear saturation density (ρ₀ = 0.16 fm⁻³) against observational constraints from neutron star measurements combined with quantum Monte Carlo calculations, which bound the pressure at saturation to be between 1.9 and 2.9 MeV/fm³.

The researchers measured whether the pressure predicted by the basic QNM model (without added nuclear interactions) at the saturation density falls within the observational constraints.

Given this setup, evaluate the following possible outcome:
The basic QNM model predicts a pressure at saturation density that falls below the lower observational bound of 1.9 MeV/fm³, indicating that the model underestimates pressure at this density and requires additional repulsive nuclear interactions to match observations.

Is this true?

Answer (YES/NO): NO